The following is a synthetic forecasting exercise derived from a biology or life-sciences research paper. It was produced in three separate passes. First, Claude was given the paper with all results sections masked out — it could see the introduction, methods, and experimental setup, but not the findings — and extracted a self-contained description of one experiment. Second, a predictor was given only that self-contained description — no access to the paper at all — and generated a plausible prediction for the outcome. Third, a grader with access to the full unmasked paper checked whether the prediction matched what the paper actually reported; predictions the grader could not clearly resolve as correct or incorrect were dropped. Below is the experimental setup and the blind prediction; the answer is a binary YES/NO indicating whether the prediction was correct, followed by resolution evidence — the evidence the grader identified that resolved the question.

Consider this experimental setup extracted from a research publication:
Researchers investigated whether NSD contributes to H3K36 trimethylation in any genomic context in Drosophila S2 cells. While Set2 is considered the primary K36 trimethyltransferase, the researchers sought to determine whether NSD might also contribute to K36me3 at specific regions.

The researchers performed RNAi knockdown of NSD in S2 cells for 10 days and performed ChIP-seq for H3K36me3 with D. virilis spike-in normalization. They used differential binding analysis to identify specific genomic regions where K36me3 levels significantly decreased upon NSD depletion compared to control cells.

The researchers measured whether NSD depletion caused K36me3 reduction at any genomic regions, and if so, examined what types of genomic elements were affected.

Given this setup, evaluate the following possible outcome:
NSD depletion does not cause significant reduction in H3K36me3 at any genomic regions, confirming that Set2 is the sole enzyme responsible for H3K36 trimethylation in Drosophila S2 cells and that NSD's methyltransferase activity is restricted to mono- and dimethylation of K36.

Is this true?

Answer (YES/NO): NO